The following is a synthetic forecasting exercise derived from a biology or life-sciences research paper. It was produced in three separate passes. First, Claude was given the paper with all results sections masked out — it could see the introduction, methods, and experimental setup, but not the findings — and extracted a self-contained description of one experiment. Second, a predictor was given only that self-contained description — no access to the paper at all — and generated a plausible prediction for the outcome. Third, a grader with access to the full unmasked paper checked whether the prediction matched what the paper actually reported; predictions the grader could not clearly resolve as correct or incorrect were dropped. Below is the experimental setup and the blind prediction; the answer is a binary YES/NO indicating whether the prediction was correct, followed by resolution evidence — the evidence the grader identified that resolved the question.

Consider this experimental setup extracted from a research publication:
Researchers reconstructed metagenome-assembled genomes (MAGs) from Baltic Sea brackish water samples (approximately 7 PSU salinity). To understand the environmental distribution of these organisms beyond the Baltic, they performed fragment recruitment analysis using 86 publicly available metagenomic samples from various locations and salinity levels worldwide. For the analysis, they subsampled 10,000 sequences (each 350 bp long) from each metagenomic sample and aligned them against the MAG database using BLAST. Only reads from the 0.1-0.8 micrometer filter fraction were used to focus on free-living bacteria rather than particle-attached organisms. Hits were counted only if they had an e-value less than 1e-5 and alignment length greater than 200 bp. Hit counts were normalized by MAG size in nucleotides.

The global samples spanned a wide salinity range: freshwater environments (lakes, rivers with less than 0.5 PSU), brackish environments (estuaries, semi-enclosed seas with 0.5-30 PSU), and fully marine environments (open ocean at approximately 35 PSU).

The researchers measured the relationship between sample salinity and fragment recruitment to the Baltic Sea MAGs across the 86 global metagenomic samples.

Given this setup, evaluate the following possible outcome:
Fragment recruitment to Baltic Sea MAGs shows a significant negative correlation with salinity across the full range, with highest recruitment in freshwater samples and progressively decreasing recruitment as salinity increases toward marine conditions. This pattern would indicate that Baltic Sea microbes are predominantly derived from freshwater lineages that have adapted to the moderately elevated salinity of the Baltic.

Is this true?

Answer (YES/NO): NO